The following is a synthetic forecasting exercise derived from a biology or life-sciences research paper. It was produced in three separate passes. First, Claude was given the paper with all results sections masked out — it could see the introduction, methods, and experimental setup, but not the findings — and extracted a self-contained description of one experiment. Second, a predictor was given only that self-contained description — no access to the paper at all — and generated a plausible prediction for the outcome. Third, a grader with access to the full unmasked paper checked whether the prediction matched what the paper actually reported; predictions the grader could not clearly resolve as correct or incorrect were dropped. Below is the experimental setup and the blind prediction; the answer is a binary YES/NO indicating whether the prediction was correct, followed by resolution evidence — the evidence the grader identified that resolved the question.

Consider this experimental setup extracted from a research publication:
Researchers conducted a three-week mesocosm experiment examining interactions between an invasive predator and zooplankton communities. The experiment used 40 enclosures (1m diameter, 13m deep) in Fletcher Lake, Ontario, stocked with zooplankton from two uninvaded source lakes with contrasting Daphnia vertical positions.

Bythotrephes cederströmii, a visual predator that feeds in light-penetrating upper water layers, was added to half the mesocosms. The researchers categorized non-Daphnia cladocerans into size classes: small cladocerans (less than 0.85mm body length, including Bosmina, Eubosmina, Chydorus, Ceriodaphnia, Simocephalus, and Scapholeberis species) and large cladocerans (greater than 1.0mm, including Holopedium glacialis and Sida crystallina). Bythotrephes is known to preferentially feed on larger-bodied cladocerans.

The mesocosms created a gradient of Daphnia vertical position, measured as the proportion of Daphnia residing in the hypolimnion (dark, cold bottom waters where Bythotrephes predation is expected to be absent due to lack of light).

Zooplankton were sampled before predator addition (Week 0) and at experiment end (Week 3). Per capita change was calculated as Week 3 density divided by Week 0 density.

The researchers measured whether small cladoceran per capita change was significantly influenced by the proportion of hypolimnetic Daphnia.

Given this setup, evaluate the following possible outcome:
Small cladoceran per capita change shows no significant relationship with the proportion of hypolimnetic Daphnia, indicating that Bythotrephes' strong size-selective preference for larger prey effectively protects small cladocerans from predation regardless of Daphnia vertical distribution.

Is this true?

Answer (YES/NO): NO